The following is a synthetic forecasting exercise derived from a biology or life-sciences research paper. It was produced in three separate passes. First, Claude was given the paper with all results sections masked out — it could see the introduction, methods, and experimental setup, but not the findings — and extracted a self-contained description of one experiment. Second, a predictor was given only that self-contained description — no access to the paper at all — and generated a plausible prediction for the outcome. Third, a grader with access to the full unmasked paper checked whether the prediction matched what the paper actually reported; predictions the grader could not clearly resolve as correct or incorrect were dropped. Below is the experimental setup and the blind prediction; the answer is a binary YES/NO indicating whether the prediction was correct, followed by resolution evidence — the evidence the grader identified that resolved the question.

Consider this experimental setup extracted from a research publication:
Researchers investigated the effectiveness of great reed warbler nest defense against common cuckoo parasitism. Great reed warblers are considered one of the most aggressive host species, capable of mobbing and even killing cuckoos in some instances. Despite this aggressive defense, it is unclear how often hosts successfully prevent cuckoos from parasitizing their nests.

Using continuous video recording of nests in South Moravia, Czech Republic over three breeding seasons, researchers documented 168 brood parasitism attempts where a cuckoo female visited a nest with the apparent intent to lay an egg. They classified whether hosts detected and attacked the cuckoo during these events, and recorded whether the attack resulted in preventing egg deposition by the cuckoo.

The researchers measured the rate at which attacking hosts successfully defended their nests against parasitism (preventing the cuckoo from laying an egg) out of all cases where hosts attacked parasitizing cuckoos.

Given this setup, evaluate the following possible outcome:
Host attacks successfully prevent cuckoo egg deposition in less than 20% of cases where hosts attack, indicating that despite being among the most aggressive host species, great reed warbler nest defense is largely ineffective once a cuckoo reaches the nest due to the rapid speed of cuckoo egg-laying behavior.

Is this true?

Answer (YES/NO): YES